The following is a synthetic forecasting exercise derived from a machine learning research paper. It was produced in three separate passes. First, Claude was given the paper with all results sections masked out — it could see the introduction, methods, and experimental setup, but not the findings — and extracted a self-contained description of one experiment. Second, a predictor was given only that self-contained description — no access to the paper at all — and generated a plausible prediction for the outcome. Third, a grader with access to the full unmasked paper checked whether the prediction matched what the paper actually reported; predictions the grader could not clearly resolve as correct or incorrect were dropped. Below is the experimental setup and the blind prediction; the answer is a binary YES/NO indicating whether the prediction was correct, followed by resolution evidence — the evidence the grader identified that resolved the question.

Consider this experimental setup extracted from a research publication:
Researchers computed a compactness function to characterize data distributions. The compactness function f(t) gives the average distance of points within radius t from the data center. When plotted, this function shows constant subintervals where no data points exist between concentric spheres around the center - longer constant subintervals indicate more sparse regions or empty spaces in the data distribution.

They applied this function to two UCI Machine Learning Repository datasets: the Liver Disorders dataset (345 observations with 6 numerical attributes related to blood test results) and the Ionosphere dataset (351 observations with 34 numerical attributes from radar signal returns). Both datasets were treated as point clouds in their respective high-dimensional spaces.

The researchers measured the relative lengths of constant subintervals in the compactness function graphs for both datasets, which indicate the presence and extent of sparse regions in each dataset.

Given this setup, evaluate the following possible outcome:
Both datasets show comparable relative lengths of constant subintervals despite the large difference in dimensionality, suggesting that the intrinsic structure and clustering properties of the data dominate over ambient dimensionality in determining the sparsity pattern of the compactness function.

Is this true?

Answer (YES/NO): NO